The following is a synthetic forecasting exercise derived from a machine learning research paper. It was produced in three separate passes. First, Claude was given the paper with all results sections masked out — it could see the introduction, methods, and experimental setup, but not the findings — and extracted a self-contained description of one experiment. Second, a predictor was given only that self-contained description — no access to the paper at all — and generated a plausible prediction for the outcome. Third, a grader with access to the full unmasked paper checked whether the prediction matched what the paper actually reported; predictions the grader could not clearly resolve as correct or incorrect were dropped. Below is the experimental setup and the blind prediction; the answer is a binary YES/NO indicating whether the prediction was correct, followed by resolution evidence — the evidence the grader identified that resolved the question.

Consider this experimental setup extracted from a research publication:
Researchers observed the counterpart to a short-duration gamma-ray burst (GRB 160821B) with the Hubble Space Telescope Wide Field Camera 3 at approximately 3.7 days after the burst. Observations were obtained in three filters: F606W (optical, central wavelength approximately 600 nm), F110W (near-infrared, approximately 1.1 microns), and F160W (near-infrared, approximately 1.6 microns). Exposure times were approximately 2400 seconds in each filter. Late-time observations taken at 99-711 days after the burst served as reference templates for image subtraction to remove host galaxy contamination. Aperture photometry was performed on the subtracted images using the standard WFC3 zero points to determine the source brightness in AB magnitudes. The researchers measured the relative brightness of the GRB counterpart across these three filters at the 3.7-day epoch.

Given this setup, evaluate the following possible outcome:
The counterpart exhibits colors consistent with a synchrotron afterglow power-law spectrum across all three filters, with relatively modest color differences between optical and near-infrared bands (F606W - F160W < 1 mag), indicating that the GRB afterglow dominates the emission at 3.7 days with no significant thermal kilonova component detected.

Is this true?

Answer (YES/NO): NO